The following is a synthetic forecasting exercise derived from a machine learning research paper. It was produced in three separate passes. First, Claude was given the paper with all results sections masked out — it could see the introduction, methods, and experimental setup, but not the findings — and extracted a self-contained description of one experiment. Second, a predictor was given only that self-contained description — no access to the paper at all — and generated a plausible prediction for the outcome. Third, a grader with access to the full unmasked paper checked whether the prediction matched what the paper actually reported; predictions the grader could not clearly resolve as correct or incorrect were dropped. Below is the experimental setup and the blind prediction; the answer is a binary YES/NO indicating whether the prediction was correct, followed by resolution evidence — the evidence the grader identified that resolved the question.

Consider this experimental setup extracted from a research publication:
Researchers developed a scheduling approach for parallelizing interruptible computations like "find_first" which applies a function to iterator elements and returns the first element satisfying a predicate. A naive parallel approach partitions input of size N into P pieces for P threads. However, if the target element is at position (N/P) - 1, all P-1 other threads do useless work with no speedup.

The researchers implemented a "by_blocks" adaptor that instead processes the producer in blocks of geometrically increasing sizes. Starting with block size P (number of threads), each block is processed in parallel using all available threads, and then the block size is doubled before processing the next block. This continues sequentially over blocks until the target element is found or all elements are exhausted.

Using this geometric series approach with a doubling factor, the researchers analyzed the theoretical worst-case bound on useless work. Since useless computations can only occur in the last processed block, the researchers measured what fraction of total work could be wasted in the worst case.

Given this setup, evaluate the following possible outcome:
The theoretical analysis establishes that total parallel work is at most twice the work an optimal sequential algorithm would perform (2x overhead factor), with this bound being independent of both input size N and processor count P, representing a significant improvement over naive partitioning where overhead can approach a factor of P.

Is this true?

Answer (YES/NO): NO